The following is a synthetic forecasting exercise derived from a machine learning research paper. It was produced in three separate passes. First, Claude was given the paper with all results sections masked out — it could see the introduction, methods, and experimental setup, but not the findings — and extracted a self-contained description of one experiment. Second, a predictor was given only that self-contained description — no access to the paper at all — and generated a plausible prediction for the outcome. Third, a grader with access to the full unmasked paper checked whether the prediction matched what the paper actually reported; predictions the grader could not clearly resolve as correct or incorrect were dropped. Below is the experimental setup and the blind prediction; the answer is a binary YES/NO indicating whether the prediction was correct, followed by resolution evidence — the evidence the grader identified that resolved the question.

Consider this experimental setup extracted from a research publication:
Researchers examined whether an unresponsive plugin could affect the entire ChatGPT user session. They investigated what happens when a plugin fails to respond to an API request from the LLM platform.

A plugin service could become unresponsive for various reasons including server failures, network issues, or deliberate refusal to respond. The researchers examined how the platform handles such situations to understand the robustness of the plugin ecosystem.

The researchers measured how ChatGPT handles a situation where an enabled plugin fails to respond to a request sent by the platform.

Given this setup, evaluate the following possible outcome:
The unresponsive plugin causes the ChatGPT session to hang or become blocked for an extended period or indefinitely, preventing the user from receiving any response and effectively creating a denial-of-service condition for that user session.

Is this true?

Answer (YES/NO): YES